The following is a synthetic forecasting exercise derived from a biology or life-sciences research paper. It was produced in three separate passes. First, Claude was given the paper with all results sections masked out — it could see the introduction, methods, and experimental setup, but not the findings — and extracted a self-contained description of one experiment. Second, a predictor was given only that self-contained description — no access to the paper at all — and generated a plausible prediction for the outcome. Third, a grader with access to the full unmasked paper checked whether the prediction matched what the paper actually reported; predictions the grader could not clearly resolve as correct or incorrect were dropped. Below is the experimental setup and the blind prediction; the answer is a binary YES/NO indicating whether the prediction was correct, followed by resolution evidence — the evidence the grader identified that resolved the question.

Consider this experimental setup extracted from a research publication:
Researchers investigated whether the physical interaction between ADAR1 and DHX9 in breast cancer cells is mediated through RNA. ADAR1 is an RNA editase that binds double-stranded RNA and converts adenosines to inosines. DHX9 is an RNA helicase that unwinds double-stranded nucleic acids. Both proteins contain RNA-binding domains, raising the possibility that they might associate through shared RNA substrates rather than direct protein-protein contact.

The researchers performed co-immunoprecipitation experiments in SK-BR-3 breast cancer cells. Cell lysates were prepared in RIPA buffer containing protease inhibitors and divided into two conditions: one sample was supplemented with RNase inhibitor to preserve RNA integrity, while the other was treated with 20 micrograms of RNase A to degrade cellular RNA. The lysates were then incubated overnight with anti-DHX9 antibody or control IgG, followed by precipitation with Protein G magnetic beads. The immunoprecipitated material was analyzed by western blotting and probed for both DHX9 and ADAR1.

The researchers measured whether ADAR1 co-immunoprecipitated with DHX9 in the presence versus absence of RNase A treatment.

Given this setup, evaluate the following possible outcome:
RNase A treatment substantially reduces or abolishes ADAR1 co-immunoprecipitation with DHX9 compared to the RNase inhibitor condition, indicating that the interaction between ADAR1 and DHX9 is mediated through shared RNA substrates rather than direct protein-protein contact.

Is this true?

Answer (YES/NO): NO